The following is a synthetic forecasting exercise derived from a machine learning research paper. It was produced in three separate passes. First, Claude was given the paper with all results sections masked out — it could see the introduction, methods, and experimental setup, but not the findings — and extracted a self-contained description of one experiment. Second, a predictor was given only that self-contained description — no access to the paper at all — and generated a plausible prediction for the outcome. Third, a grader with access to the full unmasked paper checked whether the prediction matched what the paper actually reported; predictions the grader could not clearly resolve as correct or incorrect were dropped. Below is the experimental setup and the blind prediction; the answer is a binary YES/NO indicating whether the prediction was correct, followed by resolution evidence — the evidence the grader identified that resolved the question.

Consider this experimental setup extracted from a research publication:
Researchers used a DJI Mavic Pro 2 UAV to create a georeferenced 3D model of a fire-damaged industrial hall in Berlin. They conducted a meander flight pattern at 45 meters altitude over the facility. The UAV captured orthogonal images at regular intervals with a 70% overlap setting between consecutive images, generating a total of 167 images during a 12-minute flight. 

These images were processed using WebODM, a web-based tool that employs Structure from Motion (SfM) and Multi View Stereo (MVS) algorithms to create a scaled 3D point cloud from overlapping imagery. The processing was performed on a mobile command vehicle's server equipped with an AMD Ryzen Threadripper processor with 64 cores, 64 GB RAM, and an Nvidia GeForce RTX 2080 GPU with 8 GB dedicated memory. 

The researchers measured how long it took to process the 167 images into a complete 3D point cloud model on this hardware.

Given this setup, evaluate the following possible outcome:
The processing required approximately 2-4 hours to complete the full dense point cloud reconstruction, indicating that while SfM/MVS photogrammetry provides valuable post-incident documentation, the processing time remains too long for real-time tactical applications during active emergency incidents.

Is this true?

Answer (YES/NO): NO